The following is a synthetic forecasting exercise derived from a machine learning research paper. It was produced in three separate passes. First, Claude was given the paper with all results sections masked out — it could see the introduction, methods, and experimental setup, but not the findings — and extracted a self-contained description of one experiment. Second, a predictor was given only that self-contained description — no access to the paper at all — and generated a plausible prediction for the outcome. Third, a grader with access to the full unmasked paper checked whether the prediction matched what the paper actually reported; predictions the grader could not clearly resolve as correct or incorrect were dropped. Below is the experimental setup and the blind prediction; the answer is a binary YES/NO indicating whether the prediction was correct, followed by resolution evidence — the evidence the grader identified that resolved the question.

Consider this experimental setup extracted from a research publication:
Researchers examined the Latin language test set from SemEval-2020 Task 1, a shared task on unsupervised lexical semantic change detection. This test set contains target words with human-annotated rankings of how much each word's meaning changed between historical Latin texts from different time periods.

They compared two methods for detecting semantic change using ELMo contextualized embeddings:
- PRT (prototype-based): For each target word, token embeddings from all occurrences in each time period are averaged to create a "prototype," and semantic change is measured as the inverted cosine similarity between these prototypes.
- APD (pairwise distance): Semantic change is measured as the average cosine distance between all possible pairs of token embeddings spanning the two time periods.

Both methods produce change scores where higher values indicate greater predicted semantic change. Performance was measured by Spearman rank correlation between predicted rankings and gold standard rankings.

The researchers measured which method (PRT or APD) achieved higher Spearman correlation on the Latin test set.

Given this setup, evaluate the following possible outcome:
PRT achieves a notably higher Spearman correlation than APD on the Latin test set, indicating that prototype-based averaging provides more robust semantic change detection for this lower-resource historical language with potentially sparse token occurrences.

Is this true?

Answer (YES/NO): YES